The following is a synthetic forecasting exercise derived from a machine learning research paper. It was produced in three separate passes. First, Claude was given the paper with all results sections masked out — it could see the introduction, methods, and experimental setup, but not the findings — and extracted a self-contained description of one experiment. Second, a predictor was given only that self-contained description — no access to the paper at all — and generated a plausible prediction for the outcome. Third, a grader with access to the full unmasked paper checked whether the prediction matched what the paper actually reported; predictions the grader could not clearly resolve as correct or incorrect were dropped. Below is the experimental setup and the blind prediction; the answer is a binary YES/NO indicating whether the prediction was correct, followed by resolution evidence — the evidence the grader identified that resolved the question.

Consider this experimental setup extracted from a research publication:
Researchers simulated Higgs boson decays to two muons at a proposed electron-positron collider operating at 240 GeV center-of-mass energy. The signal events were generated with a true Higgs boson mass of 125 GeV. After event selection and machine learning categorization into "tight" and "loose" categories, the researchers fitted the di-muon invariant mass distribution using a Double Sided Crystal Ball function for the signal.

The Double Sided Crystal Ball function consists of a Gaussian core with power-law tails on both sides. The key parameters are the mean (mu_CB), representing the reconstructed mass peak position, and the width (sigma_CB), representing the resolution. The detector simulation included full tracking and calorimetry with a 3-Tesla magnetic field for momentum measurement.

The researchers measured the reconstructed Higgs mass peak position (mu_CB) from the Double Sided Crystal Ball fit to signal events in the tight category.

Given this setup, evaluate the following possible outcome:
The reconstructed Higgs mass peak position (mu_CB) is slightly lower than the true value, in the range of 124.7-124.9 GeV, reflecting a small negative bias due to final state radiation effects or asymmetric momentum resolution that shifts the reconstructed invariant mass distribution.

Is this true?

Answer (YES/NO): YES